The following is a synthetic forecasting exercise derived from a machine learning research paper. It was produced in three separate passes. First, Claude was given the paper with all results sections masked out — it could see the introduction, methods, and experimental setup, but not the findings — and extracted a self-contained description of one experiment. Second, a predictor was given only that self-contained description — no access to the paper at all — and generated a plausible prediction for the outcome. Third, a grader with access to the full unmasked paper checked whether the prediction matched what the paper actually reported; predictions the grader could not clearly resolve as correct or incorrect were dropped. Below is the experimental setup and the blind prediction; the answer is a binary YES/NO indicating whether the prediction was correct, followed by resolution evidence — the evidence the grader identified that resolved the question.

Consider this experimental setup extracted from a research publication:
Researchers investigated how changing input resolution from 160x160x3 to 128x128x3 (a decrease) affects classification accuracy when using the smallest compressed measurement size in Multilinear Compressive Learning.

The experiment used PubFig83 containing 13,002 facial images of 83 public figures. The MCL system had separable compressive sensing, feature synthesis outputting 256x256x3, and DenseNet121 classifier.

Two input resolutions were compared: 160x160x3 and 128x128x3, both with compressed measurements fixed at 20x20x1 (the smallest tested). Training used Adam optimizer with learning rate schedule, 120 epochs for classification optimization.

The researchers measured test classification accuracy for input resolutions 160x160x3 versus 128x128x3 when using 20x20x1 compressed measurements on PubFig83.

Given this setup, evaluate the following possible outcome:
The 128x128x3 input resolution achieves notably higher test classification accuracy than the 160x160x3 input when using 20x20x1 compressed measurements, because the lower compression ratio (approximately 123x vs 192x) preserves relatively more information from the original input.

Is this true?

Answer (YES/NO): YES